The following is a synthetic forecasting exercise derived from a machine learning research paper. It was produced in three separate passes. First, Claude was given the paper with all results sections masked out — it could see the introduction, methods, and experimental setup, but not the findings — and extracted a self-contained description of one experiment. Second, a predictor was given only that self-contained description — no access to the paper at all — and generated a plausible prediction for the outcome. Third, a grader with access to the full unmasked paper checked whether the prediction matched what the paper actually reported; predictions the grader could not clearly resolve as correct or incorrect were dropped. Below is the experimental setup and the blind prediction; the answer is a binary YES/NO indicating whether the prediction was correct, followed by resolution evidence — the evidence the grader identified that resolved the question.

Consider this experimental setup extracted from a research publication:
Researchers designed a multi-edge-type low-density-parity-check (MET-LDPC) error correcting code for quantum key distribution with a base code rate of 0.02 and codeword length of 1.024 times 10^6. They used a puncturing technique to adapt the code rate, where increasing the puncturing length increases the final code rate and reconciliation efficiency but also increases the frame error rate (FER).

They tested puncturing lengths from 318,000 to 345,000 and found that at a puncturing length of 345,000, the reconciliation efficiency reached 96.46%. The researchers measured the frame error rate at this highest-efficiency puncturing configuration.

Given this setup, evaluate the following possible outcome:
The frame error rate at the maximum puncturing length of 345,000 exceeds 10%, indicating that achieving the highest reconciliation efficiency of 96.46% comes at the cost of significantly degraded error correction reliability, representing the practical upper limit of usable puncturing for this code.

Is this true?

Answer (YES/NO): YES